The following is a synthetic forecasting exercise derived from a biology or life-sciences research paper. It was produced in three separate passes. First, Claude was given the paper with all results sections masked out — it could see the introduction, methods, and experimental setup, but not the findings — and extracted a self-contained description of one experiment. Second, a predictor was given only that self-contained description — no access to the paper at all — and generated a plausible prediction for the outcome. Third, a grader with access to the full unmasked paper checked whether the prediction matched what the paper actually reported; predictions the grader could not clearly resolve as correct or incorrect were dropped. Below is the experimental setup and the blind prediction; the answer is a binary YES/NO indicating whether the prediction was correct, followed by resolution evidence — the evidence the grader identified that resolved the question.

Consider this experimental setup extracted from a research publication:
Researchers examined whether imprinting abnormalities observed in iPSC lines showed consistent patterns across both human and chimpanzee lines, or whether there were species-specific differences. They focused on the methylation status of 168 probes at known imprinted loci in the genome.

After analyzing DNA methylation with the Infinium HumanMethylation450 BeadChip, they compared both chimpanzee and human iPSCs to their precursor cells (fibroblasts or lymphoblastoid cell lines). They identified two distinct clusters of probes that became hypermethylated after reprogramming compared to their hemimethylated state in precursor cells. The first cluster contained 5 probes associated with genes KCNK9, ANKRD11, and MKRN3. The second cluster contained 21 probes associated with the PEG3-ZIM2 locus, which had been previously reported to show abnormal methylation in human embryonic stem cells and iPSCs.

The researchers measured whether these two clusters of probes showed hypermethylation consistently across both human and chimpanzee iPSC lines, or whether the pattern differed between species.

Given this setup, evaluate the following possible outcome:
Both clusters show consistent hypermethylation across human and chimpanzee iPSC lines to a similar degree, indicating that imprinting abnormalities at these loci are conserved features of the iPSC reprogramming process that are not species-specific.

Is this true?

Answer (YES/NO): NO